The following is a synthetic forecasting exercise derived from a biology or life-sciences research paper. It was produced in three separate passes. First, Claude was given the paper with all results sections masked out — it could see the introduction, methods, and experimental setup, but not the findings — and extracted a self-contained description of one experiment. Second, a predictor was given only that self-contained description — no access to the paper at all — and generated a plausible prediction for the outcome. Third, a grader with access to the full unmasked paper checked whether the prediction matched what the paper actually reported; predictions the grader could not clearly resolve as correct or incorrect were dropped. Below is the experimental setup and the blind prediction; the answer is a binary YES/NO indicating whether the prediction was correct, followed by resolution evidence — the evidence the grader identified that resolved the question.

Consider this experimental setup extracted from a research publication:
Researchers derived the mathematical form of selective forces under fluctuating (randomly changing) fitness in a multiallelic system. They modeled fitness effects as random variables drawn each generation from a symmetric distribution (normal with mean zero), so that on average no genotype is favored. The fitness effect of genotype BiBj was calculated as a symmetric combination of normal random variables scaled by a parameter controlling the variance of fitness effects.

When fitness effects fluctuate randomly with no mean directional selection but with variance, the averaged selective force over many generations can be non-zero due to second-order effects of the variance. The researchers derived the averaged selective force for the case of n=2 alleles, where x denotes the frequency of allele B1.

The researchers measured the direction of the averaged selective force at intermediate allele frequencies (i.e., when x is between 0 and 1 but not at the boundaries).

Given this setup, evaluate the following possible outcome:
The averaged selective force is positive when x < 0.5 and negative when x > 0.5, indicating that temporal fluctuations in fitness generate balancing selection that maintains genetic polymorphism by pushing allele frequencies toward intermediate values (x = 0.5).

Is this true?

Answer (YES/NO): YES